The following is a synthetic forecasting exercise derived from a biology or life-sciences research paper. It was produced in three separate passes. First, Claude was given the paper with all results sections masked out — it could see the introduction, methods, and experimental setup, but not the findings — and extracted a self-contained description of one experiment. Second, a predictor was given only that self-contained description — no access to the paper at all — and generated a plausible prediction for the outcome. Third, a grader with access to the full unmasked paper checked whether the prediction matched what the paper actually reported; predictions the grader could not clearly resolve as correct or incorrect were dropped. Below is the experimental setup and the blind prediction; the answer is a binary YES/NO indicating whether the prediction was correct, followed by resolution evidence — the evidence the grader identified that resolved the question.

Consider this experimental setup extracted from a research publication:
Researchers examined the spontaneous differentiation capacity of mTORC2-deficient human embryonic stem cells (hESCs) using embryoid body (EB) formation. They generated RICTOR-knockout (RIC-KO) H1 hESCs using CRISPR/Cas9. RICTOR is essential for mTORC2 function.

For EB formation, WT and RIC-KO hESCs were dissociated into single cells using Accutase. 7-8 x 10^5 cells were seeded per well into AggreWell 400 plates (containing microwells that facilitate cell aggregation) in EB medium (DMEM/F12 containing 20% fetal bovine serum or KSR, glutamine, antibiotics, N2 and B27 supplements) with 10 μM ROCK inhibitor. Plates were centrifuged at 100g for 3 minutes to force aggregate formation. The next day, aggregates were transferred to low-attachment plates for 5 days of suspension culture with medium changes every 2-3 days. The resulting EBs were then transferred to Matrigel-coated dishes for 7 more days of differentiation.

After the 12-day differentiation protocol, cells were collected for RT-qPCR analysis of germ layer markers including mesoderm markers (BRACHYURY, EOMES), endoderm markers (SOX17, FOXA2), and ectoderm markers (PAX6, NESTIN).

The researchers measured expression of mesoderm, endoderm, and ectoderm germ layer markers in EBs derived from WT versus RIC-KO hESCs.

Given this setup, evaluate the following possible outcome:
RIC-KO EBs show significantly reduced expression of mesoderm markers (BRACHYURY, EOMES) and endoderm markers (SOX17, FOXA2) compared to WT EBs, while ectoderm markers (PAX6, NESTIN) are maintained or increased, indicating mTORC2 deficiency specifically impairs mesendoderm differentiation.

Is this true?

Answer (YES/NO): YES